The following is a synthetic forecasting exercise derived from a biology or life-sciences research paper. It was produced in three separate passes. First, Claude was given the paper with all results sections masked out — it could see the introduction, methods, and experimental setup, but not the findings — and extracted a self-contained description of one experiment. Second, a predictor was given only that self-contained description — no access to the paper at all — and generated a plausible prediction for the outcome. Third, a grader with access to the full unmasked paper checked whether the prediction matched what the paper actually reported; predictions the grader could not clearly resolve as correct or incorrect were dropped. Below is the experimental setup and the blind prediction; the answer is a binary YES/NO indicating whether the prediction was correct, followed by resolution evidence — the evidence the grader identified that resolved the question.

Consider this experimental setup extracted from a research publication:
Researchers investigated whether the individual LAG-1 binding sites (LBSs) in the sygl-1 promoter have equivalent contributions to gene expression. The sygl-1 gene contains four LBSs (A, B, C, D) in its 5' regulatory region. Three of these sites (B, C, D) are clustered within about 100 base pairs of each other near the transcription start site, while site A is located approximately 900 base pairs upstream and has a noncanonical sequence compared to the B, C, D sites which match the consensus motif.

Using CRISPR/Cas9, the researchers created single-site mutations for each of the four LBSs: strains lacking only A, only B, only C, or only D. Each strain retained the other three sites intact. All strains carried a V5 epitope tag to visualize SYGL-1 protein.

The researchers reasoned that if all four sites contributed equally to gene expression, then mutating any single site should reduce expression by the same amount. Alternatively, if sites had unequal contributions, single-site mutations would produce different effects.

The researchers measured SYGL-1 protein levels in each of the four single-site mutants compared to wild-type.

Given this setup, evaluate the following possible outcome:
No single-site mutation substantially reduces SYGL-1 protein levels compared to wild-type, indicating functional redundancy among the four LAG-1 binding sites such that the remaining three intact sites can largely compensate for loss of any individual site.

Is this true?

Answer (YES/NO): NO